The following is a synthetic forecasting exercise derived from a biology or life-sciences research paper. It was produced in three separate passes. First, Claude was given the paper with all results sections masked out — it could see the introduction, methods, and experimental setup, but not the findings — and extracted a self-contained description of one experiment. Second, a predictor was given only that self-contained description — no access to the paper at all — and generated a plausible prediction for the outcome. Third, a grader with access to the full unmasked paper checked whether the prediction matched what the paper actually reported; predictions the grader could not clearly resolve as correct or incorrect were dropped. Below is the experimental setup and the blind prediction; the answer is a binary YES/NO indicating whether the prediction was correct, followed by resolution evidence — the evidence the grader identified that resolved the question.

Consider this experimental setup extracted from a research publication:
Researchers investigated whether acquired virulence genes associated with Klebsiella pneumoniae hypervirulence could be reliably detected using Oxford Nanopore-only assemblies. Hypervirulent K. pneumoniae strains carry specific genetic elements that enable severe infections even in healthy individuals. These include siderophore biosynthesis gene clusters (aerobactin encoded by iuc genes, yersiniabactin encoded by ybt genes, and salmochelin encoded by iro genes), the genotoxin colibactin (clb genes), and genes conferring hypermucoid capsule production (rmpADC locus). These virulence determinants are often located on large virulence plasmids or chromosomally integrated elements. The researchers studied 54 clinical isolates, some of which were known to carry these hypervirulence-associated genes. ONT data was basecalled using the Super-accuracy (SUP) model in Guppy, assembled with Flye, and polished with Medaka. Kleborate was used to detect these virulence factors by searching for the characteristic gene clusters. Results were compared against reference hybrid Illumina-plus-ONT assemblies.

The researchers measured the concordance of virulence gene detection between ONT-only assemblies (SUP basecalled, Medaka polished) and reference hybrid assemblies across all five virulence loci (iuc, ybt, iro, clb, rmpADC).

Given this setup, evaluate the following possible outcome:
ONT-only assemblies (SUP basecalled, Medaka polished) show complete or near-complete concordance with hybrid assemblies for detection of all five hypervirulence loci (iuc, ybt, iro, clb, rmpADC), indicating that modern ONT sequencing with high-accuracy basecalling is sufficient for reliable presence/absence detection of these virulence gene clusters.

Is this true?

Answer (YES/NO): NO